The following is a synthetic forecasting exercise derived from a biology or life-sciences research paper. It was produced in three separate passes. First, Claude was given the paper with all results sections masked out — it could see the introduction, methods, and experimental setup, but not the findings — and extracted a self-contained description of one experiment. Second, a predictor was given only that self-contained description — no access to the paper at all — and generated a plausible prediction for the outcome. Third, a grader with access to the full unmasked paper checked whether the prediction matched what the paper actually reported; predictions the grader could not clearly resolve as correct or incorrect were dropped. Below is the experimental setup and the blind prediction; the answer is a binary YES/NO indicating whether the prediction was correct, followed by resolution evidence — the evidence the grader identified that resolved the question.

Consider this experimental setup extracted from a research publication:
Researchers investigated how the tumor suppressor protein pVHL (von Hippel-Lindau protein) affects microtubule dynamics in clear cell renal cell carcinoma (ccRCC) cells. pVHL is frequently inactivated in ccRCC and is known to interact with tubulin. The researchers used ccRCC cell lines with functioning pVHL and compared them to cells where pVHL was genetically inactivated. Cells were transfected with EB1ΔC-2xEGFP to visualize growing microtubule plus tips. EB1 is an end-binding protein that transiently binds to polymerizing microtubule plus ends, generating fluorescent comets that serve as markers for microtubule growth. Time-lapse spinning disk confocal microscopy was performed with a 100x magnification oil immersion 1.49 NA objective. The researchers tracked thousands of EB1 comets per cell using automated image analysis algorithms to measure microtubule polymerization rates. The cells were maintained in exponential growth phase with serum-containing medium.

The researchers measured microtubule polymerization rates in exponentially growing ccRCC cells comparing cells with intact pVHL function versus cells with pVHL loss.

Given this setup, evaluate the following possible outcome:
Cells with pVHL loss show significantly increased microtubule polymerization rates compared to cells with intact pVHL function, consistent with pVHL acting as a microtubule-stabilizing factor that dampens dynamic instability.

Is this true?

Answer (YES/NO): YES